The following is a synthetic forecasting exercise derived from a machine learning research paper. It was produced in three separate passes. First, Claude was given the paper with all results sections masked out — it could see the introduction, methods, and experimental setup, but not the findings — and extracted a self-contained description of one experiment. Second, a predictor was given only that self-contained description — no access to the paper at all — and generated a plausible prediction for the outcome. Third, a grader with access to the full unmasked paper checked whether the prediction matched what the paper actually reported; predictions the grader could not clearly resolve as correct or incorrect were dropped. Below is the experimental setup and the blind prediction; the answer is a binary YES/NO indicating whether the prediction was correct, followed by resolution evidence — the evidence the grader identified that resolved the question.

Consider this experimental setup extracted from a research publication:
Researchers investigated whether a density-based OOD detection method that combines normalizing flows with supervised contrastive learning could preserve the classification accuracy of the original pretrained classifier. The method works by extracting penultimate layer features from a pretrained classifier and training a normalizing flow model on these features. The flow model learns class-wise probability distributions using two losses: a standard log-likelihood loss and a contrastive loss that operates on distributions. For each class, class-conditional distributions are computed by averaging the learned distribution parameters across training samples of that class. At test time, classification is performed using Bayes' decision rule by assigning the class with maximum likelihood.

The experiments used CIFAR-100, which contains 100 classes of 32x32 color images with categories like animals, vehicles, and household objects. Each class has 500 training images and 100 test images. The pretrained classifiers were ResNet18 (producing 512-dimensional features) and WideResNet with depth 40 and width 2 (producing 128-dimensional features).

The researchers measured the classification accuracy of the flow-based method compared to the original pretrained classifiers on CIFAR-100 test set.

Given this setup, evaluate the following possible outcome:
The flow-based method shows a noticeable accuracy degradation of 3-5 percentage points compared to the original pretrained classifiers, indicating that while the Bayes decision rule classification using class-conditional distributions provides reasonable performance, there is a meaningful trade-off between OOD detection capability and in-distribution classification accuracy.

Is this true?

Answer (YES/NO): NO